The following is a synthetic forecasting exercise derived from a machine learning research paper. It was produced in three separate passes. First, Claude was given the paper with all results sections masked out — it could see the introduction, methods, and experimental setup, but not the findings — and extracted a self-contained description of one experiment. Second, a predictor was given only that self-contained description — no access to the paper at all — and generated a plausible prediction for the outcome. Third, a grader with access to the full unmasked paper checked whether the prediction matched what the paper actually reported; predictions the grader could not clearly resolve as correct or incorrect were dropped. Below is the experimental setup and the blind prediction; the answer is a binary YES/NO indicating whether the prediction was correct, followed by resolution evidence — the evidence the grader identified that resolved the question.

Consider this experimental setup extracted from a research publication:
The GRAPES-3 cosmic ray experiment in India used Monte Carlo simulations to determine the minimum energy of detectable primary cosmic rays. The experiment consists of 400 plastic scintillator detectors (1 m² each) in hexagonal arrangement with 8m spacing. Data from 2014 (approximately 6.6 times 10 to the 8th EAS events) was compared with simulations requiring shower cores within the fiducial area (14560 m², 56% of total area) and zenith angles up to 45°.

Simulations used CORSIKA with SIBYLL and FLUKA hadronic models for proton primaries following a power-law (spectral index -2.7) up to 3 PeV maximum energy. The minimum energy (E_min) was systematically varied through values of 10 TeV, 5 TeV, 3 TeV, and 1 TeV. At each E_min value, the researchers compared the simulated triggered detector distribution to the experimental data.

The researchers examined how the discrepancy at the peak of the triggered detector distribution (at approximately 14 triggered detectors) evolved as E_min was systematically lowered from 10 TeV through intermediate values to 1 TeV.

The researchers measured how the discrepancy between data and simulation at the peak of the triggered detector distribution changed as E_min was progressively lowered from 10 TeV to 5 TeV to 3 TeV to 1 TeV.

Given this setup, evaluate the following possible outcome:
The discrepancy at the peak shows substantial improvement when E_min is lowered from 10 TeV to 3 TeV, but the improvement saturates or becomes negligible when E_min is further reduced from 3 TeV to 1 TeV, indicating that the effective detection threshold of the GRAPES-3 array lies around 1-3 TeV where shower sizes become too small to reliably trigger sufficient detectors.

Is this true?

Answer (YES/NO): NO